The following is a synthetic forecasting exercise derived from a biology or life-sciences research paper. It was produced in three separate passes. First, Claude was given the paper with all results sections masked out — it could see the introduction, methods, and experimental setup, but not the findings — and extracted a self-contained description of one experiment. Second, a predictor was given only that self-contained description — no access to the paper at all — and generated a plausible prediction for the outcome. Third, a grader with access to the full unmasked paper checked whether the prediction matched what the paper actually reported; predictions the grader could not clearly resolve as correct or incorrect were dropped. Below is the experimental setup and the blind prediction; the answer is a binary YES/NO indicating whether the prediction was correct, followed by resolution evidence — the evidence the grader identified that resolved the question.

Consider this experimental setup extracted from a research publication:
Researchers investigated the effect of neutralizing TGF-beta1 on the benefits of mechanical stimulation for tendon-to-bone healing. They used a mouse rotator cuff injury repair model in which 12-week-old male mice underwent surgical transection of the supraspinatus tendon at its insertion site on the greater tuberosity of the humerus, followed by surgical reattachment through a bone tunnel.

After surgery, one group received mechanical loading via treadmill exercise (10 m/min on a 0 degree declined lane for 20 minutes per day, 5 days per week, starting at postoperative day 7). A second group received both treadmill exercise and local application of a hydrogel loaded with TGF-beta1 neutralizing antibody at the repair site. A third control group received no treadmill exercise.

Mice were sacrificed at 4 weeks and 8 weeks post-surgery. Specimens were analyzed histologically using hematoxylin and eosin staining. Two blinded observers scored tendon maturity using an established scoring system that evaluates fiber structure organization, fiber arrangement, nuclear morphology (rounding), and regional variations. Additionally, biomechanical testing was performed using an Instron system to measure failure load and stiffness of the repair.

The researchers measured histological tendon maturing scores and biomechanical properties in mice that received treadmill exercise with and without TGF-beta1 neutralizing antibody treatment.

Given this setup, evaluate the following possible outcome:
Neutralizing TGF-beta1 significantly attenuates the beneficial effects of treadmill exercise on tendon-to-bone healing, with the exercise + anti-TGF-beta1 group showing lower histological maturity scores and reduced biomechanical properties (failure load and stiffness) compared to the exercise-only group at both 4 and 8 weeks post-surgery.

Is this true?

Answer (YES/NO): YES